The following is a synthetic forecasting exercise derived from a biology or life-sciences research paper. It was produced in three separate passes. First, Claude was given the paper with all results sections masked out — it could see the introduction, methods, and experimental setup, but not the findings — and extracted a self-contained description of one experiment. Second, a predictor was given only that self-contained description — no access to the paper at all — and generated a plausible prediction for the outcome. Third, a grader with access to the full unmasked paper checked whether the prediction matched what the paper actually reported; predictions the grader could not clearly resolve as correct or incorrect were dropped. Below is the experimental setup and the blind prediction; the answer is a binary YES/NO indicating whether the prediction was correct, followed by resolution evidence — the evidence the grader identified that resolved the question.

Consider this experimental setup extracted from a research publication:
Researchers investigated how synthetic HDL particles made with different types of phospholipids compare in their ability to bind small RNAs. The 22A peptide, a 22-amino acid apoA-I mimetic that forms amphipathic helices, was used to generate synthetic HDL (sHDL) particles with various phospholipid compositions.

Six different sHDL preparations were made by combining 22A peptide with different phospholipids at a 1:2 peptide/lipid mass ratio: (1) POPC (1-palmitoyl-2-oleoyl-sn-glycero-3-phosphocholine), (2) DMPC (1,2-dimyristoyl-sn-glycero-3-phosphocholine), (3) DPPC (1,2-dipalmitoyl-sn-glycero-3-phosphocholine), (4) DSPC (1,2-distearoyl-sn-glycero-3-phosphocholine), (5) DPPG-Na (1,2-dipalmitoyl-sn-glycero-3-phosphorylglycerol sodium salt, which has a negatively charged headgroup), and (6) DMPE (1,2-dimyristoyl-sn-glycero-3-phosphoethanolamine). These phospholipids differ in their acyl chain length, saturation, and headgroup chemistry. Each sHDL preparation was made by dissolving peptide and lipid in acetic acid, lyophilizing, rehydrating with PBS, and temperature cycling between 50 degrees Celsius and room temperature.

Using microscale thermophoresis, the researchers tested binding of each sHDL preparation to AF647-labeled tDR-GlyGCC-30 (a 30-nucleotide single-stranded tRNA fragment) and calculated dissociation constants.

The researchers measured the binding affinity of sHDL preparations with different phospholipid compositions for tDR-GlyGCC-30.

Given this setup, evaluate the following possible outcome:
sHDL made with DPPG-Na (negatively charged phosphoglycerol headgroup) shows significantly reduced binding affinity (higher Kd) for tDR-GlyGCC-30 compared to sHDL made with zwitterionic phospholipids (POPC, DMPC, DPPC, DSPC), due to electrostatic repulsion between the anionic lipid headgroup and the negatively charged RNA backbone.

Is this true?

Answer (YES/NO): NO